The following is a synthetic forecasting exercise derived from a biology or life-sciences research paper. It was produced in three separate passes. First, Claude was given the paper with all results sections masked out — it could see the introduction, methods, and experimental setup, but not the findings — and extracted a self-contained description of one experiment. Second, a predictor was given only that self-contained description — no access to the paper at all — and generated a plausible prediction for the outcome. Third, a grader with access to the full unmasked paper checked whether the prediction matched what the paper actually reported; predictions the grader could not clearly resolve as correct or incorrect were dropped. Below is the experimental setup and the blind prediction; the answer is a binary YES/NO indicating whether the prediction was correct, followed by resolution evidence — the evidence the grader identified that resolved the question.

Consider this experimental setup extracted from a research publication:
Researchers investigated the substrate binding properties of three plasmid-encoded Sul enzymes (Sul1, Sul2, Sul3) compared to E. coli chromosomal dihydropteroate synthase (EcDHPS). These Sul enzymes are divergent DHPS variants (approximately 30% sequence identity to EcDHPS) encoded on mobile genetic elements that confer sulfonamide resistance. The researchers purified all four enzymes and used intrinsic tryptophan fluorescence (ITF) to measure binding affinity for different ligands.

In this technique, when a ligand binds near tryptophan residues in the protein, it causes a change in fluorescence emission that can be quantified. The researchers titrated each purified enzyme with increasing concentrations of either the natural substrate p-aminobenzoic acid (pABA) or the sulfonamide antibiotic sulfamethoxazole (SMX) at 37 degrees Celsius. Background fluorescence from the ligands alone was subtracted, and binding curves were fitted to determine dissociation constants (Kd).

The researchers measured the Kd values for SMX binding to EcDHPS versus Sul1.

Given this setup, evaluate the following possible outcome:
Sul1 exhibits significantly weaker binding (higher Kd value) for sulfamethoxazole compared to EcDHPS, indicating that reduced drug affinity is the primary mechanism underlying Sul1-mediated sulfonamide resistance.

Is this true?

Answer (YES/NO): YES